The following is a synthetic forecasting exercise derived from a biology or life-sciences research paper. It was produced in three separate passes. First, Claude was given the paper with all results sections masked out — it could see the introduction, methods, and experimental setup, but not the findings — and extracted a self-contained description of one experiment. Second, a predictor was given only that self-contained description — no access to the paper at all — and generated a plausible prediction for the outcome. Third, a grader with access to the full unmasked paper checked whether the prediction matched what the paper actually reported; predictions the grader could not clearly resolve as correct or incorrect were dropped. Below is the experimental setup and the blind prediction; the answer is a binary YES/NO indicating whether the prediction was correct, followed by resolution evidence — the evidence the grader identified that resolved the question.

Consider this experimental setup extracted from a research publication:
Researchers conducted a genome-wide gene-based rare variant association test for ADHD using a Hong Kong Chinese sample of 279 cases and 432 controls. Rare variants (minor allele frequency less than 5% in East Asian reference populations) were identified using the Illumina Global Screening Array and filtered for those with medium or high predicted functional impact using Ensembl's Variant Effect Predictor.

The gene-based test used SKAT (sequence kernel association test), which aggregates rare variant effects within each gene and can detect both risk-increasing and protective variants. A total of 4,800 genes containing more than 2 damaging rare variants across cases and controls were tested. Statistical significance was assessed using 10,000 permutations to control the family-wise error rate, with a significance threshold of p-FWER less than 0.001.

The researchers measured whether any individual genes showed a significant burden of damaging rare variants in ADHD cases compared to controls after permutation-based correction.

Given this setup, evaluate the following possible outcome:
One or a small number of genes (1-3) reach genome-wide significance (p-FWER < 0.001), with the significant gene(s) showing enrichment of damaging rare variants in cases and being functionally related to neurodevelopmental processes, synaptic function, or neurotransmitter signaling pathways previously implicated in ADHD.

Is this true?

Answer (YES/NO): NO